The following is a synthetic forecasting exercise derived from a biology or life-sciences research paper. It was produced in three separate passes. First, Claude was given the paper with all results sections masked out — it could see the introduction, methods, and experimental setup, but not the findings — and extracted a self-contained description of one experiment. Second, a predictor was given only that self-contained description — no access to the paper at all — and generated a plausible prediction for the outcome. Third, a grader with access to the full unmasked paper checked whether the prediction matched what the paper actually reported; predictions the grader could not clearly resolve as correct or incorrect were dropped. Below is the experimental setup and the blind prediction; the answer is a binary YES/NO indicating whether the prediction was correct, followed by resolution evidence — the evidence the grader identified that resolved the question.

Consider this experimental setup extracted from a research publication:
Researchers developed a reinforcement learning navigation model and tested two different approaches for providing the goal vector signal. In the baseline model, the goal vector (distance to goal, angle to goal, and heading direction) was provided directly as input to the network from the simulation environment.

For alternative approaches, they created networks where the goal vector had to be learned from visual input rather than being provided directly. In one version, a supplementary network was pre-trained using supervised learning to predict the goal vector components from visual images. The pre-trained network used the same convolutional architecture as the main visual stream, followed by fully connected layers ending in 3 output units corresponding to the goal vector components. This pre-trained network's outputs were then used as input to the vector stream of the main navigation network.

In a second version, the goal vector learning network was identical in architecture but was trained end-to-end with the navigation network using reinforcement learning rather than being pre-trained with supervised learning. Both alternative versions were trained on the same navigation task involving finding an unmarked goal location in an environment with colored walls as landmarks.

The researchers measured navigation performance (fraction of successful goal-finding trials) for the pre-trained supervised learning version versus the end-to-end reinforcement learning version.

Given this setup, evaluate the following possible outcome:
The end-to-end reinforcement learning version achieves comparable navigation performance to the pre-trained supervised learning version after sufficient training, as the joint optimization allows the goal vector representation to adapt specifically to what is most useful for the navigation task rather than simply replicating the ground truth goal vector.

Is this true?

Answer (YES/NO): YES